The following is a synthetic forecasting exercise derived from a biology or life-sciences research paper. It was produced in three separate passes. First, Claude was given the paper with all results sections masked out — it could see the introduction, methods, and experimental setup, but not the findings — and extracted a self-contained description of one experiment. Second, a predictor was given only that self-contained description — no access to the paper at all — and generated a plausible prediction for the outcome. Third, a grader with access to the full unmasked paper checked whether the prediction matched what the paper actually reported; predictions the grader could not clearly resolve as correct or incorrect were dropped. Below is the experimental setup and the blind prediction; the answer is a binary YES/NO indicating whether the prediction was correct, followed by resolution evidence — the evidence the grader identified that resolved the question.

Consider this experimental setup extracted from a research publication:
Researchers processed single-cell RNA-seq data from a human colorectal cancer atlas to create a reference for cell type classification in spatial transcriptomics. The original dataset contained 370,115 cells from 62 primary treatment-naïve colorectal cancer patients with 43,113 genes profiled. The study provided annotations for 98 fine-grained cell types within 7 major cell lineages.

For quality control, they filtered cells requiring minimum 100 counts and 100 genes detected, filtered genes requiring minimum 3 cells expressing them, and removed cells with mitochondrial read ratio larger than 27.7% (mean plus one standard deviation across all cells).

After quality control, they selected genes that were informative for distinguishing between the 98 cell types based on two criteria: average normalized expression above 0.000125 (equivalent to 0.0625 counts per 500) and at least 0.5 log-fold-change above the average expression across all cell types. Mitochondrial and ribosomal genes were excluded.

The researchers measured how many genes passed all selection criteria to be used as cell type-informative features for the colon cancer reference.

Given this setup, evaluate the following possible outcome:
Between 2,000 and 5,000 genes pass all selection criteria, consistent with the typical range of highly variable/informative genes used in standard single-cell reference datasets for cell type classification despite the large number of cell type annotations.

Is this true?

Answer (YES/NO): YES